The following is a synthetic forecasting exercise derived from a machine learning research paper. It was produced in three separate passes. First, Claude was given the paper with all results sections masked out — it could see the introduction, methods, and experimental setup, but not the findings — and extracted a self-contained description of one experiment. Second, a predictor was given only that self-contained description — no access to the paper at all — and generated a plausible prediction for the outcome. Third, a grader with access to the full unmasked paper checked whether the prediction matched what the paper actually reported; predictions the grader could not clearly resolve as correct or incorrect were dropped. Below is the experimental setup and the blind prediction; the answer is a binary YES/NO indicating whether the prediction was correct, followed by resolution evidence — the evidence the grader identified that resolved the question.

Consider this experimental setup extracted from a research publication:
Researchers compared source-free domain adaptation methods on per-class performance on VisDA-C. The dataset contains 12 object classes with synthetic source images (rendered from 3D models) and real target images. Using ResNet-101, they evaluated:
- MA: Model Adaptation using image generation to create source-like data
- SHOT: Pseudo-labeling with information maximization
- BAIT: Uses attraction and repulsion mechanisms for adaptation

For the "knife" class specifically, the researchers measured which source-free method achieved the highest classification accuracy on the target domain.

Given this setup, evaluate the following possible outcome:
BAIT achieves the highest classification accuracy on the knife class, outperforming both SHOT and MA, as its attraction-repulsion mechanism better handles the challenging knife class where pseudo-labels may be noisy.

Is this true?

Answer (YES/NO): NO